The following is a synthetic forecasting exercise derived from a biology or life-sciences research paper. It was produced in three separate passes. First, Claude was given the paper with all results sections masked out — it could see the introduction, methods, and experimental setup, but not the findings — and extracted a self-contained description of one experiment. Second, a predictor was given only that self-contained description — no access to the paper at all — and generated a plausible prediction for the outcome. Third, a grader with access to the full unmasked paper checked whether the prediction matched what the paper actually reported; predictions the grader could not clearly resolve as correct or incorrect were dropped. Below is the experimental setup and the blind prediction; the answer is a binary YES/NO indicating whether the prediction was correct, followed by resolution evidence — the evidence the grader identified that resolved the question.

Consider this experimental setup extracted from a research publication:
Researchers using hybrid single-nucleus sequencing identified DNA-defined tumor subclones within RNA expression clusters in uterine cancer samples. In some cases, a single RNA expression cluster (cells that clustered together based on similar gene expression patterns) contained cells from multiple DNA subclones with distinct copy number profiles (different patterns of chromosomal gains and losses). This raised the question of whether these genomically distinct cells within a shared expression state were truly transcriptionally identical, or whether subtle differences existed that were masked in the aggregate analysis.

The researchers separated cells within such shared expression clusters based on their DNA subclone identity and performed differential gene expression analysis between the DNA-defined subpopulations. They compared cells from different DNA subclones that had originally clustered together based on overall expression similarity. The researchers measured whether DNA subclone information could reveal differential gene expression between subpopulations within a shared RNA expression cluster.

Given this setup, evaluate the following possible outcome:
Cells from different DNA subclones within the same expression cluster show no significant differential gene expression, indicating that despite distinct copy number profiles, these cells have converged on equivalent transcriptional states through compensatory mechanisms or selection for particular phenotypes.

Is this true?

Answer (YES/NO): NO